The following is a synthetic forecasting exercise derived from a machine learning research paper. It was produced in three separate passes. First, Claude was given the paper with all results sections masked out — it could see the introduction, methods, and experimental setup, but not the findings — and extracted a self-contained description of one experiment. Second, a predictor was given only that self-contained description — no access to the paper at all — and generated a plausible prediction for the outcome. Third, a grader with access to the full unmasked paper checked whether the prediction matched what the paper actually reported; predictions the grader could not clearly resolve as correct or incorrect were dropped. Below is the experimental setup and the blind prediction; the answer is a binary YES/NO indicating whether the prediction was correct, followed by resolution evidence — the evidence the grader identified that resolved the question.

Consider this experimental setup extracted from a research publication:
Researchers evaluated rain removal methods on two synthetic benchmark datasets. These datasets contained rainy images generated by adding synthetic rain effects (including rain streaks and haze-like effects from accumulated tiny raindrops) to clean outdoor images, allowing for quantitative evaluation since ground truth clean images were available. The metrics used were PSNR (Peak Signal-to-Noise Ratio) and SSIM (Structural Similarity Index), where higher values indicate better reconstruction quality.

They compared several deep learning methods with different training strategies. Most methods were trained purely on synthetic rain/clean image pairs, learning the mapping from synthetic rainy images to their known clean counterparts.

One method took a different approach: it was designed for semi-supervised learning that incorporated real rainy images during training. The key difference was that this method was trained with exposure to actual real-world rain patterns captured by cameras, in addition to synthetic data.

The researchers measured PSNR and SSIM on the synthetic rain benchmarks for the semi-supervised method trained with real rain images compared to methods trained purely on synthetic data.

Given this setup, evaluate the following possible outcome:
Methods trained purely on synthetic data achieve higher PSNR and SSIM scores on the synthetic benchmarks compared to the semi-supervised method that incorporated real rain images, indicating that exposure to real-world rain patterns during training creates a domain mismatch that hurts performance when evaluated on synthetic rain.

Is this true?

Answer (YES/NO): YES